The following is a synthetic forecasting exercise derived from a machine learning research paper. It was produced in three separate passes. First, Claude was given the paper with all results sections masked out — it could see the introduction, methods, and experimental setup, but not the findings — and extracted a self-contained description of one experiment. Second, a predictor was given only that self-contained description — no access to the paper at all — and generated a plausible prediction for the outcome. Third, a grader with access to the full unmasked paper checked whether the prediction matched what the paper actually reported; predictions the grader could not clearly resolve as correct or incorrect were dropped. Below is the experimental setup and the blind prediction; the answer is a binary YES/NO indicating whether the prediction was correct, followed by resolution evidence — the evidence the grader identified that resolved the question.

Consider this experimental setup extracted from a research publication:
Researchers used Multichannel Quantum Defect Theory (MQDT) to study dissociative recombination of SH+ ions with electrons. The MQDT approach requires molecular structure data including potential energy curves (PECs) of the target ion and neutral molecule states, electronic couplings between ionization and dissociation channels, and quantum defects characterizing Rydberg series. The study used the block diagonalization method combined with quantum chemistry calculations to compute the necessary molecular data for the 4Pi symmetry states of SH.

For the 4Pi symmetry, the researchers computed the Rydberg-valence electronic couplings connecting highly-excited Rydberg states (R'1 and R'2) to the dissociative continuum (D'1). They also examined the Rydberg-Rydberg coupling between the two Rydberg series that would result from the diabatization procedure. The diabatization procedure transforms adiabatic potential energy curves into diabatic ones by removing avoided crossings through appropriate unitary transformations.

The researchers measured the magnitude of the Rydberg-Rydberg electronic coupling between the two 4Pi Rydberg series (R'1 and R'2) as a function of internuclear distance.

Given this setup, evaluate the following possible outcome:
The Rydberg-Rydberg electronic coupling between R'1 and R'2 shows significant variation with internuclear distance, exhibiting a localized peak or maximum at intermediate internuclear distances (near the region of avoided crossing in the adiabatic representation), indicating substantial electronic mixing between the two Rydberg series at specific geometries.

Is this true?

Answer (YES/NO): NO